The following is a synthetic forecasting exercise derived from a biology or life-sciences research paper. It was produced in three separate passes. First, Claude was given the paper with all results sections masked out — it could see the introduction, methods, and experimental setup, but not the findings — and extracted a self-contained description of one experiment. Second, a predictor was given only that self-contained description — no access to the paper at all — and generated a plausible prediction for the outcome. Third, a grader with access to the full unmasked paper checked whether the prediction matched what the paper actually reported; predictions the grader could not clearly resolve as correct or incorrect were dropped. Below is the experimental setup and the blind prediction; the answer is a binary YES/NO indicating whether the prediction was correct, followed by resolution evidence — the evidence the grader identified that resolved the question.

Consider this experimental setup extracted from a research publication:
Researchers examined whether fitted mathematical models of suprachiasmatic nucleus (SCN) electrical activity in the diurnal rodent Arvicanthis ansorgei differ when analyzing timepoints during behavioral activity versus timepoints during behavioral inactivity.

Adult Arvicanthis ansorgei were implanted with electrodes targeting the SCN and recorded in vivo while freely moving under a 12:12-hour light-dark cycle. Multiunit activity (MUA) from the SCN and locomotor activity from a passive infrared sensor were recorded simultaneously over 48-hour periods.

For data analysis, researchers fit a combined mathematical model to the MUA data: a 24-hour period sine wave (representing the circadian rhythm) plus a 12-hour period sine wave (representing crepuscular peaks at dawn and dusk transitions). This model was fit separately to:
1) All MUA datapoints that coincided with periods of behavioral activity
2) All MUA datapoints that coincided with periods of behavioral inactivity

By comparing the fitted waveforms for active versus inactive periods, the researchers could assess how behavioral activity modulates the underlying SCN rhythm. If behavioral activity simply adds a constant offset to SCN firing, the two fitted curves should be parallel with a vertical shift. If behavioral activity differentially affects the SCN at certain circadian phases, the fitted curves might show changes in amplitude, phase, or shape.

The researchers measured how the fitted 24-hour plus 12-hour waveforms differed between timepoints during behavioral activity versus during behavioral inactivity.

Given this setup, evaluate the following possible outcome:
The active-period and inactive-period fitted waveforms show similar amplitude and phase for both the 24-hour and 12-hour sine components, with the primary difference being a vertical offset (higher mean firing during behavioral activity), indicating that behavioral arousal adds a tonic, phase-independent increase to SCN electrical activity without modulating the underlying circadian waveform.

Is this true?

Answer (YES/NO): YES